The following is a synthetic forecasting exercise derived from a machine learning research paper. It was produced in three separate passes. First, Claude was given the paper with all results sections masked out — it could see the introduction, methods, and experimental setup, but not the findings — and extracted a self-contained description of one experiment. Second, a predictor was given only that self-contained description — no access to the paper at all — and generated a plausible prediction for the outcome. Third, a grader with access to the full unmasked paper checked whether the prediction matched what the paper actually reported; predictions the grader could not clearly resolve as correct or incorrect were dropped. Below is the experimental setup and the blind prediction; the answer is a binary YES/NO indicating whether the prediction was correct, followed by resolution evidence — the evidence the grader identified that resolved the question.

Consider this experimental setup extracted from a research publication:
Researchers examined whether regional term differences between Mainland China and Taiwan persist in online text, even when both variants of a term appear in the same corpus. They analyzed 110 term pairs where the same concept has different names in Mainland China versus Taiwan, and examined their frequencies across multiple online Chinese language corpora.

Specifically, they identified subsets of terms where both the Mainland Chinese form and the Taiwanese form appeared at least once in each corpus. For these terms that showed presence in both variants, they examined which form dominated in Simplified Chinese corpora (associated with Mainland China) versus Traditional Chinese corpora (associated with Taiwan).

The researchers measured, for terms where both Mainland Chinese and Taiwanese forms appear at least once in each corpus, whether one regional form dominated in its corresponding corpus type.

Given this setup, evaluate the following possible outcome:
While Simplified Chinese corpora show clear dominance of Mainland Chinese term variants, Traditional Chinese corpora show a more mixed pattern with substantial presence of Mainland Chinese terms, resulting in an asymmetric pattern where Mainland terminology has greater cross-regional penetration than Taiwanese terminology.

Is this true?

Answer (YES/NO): NO